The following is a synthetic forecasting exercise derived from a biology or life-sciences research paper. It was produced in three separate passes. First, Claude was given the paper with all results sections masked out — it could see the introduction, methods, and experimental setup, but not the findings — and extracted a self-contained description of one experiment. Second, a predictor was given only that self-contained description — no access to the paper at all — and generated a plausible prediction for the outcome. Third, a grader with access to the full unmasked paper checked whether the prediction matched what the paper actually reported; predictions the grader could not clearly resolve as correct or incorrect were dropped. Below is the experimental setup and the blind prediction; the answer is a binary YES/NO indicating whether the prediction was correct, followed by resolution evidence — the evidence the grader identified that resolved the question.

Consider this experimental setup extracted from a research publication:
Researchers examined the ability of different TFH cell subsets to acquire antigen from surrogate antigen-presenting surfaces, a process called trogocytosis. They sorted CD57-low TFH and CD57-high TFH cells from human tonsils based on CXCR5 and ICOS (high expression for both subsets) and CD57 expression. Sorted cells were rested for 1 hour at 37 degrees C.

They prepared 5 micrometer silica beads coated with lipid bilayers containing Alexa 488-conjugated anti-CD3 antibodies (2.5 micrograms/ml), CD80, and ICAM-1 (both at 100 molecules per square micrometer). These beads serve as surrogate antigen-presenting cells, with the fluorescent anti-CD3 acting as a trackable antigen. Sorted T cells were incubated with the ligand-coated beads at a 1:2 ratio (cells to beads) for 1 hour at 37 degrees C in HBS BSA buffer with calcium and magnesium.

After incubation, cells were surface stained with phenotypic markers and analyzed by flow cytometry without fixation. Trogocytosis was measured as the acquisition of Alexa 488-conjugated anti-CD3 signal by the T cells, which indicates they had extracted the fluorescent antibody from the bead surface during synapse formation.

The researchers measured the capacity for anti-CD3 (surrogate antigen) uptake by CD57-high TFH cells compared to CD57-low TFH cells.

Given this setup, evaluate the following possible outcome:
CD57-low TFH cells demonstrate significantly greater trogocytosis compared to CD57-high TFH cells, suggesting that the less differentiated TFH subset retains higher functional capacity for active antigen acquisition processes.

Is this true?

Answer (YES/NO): YES